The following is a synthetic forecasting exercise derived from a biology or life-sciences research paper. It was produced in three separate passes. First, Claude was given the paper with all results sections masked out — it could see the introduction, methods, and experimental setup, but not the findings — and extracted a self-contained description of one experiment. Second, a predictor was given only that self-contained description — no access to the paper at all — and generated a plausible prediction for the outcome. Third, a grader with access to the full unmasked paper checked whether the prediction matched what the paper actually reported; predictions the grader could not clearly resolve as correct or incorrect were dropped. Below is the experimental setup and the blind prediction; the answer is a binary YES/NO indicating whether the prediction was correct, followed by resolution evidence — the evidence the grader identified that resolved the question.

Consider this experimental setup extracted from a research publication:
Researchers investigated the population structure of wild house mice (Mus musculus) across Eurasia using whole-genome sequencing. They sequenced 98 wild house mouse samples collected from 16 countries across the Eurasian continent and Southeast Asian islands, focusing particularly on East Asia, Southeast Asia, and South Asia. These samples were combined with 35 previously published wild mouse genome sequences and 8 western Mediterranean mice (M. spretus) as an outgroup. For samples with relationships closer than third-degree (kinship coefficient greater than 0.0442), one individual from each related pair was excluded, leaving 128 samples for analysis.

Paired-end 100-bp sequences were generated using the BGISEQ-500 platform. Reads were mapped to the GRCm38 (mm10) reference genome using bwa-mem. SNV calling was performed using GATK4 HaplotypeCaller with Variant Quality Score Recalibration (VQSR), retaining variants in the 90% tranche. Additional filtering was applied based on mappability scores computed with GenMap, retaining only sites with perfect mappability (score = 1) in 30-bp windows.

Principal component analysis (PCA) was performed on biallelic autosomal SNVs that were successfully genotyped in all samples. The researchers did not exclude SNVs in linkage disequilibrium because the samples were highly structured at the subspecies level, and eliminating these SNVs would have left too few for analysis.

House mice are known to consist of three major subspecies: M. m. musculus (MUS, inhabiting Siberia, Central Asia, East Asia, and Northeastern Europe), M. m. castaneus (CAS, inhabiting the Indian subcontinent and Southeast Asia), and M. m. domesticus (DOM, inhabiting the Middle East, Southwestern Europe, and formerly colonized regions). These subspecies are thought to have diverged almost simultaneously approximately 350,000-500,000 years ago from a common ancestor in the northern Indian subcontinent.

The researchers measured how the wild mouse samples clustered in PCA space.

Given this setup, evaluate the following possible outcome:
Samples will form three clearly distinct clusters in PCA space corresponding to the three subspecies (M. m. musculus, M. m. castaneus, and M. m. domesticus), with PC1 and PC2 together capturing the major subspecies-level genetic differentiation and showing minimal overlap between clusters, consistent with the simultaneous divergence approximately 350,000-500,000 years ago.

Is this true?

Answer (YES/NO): NO